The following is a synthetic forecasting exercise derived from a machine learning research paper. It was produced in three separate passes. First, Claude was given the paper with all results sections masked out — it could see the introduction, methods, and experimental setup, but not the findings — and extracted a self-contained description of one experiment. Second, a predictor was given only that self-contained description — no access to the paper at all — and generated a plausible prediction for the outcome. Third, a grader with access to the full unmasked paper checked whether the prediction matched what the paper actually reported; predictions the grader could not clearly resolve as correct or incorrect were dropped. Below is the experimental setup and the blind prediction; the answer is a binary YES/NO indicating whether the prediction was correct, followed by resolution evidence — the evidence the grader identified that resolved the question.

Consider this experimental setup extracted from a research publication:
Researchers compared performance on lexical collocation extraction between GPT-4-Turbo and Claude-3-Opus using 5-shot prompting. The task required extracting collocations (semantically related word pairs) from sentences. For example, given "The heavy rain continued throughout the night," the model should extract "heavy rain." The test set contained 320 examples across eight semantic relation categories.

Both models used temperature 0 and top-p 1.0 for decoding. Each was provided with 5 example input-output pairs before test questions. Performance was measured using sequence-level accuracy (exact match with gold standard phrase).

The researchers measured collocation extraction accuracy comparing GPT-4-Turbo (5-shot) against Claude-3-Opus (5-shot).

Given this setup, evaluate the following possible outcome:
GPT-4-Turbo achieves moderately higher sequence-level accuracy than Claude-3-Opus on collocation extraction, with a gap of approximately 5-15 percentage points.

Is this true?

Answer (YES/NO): NO